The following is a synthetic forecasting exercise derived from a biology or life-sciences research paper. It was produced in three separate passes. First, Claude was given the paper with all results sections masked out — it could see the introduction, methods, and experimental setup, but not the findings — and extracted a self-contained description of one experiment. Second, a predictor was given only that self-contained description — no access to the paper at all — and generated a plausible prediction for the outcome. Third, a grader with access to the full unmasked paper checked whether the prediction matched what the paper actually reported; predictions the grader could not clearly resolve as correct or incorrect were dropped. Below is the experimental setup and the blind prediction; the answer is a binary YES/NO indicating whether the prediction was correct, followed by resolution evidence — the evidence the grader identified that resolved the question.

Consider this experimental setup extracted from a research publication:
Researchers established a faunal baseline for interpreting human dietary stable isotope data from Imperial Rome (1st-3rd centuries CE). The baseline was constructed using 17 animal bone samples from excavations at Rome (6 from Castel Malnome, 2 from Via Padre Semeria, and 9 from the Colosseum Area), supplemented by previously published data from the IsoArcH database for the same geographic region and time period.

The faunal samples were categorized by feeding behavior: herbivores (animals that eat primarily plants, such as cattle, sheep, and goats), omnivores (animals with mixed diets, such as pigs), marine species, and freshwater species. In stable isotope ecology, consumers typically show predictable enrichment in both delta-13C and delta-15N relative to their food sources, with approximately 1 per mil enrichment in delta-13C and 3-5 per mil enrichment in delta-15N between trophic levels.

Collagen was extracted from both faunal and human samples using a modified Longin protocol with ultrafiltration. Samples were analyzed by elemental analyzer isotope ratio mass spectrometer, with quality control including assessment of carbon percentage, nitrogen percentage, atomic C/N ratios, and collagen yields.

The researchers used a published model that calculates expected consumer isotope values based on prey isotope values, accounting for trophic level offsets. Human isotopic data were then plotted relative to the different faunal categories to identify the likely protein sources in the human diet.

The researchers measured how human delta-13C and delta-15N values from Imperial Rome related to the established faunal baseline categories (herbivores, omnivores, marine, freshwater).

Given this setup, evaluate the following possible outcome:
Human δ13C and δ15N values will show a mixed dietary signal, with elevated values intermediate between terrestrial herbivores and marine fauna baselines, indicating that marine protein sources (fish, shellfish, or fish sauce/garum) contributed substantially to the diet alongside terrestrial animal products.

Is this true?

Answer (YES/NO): NO